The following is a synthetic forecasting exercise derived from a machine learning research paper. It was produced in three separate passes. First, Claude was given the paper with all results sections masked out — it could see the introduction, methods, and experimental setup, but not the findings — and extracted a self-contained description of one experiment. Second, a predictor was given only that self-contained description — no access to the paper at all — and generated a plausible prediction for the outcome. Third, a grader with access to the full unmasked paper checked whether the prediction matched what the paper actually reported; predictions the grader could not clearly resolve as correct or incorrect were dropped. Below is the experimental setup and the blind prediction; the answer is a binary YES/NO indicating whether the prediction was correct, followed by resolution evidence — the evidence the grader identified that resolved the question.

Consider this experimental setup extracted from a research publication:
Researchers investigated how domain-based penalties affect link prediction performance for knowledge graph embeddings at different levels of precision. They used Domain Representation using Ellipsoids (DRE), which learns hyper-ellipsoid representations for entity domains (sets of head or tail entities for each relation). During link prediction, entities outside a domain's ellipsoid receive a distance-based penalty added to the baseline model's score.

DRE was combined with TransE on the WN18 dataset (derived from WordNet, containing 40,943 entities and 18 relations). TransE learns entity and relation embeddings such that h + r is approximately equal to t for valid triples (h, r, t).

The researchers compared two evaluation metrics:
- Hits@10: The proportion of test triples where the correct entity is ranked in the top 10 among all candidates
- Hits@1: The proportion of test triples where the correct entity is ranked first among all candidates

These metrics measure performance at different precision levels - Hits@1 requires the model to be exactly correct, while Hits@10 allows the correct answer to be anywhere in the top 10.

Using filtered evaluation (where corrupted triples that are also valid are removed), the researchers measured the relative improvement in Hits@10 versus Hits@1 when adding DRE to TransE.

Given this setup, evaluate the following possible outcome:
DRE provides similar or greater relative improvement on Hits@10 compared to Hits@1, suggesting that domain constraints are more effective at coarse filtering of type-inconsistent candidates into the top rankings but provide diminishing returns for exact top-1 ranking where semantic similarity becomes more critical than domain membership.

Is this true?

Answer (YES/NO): NO